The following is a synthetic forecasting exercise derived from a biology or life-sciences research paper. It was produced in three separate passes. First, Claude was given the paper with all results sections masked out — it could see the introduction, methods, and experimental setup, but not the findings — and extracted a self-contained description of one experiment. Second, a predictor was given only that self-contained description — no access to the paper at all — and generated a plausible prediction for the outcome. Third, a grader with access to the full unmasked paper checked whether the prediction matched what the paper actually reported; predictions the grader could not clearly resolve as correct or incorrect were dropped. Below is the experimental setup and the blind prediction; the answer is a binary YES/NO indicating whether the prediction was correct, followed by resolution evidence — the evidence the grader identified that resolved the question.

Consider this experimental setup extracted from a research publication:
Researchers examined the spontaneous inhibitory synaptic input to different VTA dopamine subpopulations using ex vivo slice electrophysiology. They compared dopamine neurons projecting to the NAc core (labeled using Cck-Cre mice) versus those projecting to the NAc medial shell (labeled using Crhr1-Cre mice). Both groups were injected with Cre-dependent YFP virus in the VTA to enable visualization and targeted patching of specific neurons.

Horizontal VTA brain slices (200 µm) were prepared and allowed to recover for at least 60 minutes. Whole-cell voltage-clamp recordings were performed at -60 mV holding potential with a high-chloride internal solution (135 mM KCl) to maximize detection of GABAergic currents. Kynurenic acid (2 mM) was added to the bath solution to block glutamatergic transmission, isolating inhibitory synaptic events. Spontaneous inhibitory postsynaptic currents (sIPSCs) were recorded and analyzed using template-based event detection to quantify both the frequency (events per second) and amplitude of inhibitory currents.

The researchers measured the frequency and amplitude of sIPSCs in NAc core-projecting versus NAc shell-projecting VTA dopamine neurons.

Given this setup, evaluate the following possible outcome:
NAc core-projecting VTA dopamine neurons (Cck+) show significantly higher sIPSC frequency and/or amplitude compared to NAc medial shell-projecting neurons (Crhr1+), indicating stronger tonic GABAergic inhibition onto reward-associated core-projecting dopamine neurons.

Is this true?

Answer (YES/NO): YES